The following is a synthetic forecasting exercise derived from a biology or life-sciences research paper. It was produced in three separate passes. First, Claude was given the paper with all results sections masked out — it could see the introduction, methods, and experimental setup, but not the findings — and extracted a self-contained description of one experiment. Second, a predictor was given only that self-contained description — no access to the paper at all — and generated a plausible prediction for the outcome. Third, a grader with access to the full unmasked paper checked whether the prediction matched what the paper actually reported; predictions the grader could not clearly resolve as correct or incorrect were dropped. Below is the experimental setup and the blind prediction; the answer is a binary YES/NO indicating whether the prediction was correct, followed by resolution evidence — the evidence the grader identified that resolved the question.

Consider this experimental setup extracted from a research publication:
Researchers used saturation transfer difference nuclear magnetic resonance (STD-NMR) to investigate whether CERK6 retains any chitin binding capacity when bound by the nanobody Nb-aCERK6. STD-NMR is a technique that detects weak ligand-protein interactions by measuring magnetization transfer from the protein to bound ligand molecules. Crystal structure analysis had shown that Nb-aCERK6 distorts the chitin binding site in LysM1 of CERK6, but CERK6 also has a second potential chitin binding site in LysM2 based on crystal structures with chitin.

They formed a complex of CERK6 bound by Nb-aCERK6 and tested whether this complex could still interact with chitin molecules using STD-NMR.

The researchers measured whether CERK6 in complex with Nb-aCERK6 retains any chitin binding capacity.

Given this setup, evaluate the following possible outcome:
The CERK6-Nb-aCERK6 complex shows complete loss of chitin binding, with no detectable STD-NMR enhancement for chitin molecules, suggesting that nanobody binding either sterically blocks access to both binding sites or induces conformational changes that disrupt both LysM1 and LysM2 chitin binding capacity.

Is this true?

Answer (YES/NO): NO